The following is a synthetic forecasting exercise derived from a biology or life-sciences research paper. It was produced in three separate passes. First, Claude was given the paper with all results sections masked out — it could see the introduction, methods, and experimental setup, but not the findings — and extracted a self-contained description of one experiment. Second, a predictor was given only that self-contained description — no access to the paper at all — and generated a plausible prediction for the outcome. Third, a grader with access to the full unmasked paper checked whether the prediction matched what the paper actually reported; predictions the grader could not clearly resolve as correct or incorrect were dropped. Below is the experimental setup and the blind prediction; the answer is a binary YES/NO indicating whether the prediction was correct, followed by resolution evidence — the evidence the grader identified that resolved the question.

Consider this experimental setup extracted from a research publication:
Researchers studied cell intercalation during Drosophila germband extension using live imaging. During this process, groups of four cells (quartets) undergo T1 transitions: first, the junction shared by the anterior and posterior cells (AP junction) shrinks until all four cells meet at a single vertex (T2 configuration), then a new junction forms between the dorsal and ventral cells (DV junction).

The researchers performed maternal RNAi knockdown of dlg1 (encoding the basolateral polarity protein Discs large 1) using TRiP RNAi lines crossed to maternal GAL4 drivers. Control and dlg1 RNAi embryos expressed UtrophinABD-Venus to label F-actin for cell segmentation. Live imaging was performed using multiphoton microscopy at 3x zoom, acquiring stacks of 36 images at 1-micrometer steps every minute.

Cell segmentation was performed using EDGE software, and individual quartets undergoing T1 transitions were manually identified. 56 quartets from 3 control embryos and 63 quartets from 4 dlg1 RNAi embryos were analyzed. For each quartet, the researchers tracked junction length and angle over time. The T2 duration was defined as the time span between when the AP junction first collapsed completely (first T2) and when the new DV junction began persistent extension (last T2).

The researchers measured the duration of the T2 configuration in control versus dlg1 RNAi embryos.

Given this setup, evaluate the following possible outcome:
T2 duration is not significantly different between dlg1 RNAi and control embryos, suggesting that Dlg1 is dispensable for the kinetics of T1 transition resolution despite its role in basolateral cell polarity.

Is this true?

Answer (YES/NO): YES